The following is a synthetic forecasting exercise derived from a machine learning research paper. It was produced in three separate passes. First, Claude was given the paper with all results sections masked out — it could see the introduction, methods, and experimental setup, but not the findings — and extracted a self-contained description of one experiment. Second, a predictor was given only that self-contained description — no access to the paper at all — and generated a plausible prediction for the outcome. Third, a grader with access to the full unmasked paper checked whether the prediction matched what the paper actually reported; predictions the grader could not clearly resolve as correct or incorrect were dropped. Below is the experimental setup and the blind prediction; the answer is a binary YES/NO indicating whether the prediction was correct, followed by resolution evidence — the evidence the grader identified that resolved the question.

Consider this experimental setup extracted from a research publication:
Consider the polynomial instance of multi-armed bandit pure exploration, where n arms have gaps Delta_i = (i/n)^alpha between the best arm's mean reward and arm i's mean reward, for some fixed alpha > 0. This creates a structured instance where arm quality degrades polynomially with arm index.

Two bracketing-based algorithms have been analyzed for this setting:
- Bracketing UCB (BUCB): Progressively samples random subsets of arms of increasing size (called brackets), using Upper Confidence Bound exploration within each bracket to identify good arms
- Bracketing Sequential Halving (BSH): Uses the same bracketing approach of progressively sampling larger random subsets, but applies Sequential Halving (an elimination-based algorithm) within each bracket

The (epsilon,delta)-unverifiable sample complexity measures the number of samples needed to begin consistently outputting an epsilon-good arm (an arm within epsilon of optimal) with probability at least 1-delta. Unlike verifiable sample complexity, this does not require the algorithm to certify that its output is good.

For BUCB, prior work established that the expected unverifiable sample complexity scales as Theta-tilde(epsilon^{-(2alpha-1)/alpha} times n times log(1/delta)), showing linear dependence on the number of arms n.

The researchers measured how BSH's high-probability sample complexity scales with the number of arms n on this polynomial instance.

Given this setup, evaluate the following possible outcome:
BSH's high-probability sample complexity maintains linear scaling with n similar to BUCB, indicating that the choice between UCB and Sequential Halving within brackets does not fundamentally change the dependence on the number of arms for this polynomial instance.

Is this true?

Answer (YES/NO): NO